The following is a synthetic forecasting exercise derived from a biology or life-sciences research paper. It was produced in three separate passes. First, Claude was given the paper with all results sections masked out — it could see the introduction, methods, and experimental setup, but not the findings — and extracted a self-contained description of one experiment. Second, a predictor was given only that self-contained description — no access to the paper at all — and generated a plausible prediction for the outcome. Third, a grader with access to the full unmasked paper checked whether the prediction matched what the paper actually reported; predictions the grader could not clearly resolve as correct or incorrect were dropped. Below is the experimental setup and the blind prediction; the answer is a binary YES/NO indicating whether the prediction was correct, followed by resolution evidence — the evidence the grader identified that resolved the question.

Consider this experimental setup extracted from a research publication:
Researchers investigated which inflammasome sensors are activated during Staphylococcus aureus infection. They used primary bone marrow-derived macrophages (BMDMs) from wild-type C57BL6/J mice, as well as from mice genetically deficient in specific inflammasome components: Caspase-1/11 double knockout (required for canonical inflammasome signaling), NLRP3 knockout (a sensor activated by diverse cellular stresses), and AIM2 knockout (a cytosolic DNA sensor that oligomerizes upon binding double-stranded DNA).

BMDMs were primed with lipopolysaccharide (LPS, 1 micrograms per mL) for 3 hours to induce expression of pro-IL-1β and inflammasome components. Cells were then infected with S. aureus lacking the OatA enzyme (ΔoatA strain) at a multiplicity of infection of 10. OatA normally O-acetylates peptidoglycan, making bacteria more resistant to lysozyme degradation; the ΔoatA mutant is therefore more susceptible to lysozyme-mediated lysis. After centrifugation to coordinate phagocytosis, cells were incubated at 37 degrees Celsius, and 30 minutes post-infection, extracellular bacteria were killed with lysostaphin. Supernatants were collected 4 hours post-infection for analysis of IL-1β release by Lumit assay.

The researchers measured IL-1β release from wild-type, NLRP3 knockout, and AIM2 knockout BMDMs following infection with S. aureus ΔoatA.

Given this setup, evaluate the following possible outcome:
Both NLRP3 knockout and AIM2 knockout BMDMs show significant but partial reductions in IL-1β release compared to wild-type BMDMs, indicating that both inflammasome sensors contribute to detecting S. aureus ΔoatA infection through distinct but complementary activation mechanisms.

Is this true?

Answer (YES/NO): NO